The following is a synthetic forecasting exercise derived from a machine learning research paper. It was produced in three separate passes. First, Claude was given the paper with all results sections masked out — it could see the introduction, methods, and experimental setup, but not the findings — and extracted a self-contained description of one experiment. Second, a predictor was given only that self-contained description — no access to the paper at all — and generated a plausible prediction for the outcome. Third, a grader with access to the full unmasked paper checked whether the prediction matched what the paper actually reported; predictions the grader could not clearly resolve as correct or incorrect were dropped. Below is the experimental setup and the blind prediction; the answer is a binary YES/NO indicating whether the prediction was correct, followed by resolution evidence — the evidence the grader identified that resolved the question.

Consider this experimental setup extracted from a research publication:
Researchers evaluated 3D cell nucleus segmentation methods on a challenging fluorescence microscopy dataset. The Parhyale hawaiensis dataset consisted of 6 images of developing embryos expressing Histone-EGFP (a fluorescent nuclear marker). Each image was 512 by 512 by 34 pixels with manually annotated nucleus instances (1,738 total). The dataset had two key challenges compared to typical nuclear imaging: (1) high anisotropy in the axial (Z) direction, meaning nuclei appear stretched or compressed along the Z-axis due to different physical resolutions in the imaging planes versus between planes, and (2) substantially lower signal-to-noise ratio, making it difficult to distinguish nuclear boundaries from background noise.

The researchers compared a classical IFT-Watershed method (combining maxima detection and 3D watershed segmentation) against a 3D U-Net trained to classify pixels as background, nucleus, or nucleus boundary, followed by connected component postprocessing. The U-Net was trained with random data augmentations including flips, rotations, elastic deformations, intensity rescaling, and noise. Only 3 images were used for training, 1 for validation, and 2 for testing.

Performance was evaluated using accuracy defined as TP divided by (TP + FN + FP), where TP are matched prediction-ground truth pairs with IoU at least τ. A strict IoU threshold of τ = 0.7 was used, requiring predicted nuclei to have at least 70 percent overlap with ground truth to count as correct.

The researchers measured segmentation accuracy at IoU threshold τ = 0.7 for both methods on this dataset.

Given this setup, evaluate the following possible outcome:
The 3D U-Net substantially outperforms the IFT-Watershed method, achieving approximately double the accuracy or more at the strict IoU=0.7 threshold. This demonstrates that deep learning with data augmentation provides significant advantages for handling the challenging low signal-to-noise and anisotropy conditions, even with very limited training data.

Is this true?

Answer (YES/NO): YES